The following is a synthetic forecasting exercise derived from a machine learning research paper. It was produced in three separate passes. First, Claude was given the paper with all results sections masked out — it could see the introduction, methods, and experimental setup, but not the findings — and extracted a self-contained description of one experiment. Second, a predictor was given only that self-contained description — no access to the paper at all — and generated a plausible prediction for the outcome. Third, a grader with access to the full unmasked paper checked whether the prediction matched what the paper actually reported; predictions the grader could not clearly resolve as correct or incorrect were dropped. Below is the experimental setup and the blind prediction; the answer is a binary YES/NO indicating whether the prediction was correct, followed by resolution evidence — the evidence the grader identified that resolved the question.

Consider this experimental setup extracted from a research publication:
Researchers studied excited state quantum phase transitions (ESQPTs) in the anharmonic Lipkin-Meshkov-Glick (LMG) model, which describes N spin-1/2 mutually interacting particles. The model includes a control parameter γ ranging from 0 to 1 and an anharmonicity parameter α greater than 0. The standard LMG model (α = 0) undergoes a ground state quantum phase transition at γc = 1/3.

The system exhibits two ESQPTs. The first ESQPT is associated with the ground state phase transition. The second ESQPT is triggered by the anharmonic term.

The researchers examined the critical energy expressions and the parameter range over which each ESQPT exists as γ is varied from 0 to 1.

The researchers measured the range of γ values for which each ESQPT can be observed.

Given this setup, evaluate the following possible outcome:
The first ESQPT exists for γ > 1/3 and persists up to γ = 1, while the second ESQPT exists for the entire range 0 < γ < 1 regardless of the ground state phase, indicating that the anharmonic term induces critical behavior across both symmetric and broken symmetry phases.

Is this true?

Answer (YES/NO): YES